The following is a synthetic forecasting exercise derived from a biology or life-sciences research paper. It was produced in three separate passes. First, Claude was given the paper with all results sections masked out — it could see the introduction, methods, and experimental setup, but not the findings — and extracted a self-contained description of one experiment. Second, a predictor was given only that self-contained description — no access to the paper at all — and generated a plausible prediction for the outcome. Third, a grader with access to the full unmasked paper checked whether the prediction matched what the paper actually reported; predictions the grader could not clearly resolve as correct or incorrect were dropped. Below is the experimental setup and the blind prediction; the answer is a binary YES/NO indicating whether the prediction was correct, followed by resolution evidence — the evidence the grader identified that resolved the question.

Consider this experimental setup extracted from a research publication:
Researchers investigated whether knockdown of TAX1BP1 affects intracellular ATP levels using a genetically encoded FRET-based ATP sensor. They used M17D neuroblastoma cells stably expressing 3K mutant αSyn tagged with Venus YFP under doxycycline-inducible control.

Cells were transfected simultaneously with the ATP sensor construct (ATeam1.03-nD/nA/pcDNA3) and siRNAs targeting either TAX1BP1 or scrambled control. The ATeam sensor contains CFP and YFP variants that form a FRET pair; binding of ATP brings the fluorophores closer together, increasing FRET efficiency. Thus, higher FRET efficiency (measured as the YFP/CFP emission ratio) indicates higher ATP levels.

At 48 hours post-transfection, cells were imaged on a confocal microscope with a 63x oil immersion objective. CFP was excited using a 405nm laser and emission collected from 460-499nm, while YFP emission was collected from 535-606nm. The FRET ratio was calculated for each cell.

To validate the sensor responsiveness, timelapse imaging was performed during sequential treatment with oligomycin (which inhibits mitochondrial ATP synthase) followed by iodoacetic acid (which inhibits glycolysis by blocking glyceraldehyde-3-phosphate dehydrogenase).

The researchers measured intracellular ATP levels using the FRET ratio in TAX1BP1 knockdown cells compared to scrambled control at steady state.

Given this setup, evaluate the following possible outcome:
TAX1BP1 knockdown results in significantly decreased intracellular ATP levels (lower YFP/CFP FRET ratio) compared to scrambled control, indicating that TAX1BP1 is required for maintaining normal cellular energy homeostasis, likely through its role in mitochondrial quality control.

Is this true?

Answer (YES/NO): NO